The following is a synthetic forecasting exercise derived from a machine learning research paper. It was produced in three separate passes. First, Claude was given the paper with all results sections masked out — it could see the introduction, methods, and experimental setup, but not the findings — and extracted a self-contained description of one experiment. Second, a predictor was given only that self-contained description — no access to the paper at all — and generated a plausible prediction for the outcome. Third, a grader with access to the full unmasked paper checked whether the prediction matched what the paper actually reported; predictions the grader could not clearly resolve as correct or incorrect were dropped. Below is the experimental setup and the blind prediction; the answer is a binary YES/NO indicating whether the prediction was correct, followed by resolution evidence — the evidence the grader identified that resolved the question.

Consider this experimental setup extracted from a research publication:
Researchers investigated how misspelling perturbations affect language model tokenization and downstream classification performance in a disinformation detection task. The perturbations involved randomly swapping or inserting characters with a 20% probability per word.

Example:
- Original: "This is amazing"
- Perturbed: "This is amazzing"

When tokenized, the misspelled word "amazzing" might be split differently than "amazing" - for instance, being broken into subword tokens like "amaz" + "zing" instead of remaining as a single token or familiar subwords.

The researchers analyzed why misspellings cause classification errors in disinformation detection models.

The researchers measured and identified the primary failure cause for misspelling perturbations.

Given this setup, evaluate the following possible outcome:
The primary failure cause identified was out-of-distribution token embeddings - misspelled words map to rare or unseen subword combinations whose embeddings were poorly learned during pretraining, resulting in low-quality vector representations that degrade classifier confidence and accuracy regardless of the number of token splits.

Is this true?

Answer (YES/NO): NO